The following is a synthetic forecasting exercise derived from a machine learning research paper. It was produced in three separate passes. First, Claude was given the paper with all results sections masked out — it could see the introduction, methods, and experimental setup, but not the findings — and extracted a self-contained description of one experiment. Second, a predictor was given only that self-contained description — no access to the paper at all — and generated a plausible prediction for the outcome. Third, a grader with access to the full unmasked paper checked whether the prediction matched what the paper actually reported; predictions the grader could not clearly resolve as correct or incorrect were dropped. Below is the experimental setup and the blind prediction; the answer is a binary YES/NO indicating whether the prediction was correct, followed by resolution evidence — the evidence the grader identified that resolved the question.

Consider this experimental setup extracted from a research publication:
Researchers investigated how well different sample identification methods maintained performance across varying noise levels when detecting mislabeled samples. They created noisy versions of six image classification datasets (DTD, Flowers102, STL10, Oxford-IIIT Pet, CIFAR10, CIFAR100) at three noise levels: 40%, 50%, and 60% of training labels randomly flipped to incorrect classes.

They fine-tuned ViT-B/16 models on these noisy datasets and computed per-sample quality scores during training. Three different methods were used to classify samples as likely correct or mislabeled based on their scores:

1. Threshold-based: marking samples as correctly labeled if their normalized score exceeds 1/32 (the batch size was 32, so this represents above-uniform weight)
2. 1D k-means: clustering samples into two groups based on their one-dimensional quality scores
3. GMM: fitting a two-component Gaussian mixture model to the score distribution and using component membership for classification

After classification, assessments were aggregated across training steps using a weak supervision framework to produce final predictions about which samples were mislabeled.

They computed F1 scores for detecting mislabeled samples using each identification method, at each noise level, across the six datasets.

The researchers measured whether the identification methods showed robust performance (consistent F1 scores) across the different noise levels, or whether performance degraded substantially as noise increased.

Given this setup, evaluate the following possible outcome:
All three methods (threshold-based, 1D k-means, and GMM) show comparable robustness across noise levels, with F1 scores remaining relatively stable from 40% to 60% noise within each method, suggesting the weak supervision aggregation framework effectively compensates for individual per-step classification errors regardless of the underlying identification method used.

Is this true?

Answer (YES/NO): NO